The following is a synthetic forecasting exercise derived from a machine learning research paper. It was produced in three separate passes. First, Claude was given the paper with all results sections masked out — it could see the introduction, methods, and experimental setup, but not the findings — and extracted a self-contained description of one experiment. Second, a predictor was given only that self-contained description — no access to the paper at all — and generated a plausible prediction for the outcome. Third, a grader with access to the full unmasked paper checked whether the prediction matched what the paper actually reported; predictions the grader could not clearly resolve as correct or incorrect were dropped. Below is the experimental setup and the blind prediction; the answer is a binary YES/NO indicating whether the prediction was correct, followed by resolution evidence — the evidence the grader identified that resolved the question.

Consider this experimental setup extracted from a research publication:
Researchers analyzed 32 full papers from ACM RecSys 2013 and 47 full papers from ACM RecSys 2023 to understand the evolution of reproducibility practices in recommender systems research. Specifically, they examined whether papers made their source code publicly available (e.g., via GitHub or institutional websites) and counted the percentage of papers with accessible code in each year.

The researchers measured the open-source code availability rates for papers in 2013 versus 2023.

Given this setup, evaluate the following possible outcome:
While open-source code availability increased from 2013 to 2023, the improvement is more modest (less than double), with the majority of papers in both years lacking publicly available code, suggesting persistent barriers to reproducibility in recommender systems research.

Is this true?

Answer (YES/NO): NO